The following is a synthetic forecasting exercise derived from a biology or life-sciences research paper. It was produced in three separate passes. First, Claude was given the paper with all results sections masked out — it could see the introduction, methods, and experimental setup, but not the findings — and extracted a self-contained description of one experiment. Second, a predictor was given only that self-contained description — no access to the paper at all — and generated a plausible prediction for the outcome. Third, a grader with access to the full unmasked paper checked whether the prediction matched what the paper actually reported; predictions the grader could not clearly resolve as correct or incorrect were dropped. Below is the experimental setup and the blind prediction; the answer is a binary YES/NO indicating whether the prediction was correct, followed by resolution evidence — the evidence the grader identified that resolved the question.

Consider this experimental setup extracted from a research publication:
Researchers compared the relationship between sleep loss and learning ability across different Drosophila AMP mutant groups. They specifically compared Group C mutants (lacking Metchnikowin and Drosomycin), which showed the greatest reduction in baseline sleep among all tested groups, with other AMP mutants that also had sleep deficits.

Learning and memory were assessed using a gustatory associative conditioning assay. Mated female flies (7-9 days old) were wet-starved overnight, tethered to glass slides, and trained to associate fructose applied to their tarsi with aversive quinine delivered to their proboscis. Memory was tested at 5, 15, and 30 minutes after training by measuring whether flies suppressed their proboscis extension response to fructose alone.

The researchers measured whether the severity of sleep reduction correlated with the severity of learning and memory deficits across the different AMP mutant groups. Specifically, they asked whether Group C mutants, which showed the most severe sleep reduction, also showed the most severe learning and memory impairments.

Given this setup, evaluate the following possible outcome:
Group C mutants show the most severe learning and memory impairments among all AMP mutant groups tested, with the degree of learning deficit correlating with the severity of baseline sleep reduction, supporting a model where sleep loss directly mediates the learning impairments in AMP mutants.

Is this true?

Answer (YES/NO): NO